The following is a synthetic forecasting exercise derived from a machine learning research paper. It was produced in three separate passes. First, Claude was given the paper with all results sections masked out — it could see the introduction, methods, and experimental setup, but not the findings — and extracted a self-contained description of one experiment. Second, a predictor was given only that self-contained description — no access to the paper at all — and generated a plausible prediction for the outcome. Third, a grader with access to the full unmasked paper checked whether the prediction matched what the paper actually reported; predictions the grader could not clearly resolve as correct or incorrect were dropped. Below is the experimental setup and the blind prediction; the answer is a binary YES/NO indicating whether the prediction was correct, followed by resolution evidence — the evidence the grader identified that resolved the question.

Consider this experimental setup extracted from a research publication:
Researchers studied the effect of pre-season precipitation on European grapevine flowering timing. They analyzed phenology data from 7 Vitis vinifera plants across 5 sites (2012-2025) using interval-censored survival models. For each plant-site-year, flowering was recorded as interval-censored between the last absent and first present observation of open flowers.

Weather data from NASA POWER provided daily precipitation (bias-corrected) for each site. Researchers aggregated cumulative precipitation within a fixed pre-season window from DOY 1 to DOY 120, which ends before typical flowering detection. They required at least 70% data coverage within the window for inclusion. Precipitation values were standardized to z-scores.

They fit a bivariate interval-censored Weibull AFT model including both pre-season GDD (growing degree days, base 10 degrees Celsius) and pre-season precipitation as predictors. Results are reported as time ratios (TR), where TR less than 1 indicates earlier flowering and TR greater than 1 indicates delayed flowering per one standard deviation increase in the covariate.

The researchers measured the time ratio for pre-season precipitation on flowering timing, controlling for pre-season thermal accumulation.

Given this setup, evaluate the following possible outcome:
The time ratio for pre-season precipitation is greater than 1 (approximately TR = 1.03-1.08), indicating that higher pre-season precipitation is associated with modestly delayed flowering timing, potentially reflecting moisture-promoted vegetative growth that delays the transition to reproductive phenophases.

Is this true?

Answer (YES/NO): NO